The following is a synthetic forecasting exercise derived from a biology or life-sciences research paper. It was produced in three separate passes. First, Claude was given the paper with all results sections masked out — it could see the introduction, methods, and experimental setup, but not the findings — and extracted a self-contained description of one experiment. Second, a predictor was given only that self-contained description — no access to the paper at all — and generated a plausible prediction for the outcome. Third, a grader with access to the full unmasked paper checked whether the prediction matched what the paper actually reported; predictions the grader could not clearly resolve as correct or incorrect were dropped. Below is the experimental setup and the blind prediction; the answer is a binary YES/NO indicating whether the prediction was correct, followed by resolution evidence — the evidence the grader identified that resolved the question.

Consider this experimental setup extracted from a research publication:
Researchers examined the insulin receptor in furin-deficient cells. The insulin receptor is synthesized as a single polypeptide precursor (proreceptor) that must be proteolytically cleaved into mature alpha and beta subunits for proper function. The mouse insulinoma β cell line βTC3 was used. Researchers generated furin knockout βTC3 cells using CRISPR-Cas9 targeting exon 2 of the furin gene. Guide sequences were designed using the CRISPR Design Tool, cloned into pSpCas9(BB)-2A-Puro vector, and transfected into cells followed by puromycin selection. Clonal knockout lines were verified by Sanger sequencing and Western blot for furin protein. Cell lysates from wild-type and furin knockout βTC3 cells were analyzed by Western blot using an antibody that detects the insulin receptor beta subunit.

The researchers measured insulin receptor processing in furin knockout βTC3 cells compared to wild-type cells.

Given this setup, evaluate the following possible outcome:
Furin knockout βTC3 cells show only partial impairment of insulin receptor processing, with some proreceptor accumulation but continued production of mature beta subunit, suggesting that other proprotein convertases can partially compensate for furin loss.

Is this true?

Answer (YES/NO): NO